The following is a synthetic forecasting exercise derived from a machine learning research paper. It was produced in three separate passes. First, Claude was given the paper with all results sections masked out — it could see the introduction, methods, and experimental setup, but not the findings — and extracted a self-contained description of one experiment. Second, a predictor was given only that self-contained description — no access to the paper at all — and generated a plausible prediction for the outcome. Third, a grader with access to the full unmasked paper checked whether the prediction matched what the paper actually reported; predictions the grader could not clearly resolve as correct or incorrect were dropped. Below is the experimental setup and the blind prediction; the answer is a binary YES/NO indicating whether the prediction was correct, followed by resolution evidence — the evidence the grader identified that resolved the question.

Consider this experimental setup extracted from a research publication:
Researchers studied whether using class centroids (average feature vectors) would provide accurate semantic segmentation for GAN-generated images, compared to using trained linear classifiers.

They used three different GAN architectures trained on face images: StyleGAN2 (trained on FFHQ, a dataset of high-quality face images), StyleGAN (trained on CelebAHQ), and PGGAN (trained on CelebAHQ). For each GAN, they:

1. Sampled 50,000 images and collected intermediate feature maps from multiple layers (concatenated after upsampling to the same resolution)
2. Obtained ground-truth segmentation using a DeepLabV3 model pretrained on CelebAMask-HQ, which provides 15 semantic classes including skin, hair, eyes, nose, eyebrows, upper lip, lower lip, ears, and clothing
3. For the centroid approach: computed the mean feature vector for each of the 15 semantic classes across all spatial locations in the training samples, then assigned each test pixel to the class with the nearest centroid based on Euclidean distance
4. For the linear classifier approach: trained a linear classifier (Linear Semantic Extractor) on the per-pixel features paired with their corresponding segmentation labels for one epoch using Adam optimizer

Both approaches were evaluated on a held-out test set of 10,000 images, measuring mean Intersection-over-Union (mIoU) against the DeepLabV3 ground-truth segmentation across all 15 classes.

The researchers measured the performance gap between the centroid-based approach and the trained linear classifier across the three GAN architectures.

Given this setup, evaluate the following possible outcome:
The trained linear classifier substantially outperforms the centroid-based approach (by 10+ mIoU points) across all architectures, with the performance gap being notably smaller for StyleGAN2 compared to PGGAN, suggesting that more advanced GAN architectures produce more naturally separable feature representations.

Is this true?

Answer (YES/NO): NO